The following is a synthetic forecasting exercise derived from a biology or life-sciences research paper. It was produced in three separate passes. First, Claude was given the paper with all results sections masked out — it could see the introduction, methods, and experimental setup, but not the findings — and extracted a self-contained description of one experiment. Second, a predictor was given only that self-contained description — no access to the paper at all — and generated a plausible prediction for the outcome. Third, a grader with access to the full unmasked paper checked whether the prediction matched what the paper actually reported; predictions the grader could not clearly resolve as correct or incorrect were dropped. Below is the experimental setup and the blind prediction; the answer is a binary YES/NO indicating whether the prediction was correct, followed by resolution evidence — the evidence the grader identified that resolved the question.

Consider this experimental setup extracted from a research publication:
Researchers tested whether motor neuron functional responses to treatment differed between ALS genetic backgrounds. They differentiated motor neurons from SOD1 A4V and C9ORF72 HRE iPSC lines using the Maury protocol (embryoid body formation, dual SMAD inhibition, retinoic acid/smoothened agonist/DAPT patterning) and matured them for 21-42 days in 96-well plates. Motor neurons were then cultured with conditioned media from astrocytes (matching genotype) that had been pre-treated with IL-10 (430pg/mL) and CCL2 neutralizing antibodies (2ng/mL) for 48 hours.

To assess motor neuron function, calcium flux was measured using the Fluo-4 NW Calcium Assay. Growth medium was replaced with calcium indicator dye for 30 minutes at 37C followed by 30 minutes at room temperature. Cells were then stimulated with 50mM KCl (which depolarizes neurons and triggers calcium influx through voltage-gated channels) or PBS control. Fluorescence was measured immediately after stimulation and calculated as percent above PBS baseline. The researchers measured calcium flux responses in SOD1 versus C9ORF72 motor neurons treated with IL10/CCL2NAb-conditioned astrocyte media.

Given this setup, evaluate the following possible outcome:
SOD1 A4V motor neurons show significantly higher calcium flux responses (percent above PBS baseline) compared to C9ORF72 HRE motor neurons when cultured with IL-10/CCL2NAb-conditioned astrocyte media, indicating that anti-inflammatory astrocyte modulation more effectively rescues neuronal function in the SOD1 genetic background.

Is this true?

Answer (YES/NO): NO